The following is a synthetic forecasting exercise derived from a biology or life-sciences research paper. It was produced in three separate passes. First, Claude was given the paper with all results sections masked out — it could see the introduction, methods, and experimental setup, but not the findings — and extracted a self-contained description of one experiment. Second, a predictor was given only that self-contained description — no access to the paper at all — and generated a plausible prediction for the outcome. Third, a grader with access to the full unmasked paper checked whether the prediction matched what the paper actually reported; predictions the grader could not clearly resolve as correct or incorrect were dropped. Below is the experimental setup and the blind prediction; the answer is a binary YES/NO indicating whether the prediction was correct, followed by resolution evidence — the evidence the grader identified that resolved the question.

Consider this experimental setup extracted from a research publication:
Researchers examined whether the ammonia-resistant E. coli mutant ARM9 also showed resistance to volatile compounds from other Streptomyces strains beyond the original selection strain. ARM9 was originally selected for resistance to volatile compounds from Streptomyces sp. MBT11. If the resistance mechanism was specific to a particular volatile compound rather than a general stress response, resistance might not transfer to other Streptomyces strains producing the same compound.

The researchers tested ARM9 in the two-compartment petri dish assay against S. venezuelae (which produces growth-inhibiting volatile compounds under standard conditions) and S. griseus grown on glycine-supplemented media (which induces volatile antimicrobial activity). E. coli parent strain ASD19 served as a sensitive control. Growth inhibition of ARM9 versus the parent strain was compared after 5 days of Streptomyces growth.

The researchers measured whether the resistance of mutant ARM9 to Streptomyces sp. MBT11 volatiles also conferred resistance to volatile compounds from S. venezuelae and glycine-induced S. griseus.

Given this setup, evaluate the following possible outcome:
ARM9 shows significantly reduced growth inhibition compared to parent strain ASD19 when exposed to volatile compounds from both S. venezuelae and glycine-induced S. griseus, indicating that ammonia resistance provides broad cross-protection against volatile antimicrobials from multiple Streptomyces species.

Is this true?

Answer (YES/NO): YES